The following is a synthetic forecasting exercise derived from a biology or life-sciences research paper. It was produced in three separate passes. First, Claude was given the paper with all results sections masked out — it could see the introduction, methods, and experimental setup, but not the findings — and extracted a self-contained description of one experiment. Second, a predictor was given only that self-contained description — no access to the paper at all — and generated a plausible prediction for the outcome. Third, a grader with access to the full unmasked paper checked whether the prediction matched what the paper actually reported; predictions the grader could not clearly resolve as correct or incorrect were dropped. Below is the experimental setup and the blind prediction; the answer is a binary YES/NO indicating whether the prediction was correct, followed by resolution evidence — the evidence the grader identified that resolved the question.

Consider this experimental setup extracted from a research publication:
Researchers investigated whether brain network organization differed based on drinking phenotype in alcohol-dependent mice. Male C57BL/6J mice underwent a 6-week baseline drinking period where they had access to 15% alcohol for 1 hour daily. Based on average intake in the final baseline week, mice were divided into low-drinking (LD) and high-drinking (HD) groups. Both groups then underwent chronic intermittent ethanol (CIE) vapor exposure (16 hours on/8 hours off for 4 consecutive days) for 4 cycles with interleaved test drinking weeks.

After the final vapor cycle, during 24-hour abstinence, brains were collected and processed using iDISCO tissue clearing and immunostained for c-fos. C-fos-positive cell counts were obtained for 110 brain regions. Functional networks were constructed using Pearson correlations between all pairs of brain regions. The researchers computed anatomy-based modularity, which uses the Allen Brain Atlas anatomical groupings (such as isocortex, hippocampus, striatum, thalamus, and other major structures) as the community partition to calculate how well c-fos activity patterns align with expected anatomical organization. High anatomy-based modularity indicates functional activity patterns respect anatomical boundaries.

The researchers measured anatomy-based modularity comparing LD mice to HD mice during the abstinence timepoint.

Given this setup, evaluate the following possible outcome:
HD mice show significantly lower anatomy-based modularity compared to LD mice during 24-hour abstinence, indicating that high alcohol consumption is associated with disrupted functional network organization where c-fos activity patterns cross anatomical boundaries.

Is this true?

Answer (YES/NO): NO